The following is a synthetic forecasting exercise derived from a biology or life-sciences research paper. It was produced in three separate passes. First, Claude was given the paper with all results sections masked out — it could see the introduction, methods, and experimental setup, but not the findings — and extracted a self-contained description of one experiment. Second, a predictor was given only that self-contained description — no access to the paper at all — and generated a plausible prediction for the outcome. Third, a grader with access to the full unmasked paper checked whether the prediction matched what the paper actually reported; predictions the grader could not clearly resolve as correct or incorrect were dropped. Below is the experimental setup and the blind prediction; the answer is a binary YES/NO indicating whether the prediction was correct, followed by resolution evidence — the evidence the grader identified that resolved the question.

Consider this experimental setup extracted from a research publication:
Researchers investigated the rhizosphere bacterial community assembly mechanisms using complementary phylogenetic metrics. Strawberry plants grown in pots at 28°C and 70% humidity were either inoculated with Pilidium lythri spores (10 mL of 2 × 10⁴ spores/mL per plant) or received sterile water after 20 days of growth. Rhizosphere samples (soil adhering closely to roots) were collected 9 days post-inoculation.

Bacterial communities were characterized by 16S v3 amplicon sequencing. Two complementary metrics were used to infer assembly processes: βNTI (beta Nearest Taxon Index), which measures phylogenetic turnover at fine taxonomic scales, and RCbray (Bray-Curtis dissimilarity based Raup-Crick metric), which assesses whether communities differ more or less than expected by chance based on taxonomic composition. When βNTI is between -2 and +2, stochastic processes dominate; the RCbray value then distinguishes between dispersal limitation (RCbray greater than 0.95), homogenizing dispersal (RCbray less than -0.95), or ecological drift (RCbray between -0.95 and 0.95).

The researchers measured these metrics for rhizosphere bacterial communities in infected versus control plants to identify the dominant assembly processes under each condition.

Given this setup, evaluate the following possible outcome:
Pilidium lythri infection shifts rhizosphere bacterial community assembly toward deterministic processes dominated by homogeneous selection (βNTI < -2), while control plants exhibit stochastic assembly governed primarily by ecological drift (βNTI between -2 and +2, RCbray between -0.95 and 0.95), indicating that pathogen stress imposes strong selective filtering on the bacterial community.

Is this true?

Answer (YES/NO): NO